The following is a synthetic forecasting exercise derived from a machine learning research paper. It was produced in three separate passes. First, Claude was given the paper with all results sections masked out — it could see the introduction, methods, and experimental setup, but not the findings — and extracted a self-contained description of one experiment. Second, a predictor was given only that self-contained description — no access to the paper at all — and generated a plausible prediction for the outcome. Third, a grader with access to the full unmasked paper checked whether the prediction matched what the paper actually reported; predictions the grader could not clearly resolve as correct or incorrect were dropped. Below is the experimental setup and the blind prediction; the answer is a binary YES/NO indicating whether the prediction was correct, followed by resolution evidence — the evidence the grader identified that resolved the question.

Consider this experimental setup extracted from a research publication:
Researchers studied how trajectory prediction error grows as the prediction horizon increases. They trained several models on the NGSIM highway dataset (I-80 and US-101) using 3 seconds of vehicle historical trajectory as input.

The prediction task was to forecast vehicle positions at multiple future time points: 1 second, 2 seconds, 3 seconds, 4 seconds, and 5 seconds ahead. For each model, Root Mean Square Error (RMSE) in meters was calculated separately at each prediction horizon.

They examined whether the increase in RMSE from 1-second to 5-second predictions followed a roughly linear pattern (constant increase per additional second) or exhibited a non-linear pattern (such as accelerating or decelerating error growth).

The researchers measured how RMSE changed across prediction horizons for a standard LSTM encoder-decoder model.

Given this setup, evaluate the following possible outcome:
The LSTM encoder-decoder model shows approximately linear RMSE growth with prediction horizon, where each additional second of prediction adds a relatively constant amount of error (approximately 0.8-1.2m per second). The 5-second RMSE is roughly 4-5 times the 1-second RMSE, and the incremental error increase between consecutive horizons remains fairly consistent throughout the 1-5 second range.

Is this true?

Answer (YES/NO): NO